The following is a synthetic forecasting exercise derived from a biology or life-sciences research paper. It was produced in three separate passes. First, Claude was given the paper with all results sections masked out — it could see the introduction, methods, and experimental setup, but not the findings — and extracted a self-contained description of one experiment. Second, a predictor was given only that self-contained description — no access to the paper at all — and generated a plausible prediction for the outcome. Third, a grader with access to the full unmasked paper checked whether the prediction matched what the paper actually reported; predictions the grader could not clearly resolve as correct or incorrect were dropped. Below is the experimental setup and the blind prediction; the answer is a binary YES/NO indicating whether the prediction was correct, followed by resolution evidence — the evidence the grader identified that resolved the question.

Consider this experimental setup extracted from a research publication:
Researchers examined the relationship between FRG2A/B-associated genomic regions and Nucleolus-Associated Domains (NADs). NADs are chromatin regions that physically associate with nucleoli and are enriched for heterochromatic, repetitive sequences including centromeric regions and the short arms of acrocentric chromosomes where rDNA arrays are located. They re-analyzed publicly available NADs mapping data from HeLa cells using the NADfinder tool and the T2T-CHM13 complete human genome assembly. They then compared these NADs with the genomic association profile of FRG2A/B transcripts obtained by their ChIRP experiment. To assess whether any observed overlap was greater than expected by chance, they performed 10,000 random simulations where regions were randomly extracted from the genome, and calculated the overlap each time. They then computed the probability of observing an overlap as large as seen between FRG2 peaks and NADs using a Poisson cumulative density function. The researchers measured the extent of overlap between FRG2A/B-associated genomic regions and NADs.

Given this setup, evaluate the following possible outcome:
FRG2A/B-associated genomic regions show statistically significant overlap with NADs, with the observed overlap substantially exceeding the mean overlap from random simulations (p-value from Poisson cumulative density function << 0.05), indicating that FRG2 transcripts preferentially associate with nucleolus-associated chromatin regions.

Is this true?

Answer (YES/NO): YES